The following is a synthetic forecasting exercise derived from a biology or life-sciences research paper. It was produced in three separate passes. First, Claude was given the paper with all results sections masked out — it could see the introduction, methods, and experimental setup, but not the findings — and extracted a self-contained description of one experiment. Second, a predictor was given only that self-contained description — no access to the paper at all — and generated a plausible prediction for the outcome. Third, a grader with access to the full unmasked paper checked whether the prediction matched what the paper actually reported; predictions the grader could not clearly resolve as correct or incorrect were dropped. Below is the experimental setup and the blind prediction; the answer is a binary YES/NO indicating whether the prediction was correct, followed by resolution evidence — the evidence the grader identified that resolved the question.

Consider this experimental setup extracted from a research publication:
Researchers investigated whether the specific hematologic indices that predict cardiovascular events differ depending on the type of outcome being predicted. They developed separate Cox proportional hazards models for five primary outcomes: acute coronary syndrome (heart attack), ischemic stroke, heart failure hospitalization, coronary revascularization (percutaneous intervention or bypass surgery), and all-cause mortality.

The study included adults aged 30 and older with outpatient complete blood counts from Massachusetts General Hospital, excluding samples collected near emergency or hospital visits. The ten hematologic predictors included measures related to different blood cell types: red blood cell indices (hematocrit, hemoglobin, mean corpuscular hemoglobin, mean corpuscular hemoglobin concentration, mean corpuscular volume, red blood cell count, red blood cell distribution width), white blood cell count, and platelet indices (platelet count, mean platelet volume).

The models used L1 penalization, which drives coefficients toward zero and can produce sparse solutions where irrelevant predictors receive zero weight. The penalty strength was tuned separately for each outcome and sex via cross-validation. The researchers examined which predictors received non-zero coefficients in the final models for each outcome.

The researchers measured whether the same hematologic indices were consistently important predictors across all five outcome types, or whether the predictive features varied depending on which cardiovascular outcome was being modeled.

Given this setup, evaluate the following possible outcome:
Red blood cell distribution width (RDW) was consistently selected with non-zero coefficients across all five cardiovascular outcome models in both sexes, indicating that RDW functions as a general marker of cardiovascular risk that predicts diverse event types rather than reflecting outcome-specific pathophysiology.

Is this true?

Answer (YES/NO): NO